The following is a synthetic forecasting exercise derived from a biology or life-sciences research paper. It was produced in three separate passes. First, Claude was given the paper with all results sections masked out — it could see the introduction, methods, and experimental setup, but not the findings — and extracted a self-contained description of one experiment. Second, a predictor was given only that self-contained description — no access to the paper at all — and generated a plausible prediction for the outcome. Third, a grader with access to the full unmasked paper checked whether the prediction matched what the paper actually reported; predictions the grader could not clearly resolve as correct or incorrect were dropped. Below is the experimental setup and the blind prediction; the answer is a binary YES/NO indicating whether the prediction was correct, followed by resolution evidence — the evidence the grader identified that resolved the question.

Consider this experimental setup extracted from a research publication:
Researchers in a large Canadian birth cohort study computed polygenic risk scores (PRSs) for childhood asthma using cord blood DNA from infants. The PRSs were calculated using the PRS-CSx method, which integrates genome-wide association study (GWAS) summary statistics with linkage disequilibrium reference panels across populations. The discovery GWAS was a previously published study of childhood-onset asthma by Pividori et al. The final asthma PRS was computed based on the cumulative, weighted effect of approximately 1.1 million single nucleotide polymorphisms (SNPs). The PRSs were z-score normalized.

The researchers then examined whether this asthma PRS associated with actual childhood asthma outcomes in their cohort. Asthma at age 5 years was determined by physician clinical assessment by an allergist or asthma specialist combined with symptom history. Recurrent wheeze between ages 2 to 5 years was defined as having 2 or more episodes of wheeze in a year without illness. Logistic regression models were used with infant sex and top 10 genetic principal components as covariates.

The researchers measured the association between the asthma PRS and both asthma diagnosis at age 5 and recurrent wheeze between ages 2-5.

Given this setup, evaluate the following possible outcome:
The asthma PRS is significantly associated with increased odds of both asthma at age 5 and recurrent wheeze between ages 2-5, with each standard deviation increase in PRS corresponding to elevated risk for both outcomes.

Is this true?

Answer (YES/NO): YES